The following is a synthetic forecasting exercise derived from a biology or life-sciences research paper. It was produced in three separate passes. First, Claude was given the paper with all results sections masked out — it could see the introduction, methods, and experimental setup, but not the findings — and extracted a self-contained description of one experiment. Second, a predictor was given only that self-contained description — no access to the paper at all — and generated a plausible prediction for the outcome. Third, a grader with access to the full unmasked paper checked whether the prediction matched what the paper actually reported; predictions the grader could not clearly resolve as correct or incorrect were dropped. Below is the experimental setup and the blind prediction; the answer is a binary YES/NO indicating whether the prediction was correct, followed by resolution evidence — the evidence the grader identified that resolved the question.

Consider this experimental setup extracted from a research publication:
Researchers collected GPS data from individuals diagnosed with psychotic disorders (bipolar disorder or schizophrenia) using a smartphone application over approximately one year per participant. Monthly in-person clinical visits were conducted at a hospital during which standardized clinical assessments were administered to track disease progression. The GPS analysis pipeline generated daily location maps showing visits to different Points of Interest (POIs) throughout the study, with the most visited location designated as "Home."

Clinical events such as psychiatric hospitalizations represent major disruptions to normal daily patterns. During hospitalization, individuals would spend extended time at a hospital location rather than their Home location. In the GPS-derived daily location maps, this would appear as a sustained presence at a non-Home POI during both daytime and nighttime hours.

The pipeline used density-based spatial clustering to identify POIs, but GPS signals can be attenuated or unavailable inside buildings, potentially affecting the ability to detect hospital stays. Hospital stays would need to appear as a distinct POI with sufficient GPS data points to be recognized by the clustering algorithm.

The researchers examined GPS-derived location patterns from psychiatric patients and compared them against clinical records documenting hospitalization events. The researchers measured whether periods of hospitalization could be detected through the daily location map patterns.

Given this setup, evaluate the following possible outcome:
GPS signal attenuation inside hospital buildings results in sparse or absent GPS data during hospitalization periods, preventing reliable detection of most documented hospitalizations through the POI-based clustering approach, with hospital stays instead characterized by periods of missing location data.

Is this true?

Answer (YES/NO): NO